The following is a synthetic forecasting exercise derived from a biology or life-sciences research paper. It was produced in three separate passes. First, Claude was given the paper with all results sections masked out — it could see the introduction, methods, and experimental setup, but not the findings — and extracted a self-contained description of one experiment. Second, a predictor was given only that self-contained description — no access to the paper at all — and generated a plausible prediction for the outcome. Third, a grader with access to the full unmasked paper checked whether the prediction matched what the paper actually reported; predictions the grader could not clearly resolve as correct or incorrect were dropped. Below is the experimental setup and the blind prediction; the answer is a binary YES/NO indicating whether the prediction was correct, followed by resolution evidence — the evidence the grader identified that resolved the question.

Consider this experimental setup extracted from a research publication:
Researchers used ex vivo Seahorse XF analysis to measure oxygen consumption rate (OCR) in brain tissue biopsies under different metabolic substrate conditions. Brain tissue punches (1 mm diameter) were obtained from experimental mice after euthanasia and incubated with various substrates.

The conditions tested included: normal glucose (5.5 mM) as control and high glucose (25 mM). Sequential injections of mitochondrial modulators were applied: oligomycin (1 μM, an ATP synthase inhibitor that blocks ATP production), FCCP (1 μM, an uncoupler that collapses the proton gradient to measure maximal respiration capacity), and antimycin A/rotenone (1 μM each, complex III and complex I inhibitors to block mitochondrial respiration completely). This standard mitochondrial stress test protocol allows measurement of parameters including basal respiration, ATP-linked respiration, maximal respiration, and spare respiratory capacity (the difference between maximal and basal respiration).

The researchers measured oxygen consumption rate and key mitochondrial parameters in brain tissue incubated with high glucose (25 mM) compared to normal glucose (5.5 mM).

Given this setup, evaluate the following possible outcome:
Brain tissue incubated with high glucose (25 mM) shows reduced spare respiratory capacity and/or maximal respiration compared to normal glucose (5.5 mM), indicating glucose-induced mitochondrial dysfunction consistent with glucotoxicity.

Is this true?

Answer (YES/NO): NO